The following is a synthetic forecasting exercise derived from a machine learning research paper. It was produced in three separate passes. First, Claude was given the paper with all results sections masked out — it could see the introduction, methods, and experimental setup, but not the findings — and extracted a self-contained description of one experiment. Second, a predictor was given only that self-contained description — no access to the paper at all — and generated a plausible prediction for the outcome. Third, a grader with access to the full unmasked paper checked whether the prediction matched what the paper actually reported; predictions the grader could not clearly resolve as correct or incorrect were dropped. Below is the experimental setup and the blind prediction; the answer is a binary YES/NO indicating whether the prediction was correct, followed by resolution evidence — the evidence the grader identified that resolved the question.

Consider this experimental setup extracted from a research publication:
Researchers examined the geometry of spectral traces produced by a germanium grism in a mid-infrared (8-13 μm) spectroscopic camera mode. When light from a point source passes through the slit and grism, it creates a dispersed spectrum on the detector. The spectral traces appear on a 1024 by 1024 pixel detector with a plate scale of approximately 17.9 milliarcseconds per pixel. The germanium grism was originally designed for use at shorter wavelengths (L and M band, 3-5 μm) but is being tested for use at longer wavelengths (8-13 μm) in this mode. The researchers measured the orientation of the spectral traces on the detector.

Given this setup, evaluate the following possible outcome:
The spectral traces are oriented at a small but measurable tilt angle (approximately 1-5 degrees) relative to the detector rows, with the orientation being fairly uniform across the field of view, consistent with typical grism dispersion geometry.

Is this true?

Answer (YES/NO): YES